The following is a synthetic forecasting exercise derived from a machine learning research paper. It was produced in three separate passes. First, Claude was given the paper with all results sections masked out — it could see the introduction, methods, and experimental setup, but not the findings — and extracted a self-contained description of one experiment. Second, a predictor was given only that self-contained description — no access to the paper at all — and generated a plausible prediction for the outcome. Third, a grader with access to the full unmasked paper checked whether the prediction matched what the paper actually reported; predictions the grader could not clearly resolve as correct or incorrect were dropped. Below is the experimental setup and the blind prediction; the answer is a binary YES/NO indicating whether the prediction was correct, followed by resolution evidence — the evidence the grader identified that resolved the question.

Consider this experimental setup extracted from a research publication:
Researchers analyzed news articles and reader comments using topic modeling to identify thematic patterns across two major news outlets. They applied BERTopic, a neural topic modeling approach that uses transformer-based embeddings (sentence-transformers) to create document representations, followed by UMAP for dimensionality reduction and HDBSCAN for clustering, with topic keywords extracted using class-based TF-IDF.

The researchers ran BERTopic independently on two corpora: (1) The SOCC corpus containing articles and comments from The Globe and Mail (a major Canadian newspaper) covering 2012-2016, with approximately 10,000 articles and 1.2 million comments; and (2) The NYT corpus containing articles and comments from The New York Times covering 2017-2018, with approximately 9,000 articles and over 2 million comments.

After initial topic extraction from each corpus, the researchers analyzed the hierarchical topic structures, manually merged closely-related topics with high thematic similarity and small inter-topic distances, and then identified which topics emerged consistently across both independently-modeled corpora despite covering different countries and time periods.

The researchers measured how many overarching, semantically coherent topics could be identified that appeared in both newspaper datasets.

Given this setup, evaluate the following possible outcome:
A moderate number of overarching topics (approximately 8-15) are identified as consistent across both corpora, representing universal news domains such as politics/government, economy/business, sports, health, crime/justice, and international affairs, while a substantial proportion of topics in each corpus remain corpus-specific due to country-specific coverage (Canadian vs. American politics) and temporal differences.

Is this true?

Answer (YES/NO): NO